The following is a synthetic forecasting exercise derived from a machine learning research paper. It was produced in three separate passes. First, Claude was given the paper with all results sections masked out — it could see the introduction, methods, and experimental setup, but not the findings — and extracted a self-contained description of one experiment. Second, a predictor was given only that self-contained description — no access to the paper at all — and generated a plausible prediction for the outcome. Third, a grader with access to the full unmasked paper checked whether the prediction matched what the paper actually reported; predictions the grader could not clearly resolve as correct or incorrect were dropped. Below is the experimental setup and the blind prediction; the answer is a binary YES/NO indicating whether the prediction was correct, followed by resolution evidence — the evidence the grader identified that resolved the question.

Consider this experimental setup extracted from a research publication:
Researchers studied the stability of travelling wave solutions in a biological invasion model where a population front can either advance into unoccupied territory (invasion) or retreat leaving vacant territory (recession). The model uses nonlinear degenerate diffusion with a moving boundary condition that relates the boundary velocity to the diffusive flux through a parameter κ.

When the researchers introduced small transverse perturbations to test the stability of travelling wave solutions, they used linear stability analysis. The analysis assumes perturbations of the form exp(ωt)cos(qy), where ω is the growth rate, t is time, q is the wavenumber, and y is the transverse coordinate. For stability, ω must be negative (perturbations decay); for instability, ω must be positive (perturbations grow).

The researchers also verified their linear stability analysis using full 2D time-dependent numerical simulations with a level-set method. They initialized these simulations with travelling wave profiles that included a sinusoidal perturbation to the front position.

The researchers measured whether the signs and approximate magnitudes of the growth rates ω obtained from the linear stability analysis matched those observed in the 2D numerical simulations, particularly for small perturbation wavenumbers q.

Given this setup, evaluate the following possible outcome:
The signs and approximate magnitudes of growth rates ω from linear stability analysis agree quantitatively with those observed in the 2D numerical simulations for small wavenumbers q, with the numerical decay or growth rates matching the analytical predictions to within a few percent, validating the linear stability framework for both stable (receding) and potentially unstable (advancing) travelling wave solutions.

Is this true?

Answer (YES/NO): NO